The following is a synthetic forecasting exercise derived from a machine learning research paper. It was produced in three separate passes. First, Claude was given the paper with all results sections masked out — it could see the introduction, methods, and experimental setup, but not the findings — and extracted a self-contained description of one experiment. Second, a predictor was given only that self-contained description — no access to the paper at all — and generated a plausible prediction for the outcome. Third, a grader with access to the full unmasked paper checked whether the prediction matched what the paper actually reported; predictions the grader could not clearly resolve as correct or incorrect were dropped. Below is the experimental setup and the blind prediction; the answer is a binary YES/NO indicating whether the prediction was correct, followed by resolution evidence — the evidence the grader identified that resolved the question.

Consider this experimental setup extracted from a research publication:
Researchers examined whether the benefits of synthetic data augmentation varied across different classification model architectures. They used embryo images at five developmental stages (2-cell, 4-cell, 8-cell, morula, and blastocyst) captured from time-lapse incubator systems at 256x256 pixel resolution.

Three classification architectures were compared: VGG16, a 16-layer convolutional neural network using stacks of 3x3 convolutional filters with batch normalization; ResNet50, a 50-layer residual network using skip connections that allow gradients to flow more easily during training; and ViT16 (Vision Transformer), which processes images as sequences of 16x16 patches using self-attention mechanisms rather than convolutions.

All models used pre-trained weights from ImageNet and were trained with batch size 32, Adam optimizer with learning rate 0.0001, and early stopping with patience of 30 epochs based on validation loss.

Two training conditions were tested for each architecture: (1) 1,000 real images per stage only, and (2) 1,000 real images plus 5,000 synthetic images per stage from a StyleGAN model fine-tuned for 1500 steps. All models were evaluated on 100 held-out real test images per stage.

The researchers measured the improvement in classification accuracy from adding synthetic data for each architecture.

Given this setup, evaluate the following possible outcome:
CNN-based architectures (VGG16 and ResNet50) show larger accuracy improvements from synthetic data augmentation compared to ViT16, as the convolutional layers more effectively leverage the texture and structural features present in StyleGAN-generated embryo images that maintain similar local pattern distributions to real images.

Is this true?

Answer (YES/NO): YES